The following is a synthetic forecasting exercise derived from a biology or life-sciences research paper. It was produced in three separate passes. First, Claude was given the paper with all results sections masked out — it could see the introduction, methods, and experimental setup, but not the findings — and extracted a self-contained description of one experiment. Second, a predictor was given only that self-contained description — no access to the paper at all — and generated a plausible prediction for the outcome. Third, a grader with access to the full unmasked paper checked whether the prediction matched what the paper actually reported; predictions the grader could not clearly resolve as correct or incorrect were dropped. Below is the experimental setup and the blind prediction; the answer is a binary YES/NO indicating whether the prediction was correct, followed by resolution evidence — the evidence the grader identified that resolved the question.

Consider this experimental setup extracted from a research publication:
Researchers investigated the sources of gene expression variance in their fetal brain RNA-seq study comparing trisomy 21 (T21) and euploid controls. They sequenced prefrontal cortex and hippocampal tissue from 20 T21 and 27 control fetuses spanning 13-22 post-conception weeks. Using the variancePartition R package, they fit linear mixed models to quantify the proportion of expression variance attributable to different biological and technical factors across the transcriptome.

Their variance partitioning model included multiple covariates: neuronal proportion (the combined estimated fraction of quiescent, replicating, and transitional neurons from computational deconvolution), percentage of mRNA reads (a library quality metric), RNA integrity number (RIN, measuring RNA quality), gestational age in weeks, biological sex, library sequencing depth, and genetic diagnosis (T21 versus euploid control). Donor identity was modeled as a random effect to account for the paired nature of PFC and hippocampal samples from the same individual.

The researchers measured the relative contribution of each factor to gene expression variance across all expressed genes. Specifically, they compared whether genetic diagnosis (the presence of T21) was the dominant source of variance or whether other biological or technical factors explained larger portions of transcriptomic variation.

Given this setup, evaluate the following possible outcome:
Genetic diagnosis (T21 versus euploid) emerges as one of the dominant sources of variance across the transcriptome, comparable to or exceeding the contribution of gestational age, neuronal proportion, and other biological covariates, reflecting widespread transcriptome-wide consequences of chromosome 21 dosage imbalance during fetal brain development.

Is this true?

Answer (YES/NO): NO